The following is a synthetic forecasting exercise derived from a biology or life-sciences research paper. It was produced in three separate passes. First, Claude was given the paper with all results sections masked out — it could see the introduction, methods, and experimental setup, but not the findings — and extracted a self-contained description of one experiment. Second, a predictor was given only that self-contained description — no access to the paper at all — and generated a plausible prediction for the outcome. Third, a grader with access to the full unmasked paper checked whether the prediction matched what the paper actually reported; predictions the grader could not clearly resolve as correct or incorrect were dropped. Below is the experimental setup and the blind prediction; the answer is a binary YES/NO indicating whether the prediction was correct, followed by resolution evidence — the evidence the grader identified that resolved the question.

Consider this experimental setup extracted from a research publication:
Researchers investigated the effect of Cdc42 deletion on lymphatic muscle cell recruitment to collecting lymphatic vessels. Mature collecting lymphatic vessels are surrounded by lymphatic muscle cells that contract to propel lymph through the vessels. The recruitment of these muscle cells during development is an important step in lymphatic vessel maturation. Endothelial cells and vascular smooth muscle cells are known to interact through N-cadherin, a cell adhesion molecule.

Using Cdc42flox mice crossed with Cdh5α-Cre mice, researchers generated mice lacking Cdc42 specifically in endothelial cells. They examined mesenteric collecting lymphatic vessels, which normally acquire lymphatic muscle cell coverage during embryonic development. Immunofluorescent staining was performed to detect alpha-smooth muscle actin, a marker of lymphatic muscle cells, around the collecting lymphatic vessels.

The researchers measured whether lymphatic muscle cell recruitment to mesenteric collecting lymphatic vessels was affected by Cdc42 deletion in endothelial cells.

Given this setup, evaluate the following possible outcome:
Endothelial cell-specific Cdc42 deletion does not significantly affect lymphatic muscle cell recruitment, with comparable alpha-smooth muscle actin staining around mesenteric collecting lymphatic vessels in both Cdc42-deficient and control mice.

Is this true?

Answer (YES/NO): NO